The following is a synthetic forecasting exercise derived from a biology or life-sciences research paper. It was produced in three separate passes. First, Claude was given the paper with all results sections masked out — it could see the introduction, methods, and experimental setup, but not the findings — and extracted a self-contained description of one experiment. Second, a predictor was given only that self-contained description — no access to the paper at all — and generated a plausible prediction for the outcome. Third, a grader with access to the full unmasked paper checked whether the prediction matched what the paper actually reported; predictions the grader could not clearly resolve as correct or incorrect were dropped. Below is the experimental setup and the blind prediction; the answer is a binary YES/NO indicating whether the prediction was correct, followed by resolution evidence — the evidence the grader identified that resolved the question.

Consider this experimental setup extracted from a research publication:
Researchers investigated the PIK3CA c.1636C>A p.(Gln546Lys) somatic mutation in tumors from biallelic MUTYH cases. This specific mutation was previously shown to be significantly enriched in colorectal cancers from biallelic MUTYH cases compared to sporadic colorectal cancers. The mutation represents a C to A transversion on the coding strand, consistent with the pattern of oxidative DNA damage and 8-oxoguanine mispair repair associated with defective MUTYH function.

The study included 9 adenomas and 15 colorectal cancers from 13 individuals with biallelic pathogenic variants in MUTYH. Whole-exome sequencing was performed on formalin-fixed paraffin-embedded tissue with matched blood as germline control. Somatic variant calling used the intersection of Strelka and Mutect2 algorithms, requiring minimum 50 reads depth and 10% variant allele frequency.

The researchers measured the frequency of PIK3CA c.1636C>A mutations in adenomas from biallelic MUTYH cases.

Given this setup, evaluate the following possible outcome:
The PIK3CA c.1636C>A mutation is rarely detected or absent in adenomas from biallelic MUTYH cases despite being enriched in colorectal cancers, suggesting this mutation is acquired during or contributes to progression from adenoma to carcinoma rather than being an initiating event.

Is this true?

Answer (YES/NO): YES